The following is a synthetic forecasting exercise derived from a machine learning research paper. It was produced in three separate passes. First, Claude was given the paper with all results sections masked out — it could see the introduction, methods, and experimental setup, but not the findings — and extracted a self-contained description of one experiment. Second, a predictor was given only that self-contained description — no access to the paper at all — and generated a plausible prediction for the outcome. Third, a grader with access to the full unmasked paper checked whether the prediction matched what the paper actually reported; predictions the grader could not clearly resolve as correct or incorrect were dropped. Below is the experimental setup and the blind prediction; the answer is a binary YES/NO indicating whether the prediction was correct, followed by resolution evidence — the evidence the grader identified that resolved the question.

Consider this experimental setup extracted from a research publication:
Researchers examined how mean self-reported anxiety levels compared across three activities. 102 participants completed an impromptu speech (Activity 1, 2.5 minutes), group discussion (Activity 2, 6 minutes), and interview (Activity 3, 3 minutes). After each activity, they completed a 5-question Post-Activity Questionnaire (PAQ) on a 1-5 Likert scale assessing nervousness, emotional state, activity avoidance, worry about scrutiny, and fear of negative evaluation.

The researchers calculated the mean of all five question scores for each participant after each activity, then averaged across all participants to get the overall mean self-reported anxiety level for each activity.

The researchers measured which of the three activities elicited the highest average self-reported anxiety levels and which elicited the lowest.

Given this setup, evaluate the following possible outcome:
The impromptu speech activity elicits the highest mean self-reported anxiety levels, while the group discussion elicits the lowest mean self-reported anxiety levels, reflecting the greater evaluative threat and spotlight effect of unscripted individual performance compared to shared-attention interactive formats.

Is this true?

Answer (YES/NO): YES